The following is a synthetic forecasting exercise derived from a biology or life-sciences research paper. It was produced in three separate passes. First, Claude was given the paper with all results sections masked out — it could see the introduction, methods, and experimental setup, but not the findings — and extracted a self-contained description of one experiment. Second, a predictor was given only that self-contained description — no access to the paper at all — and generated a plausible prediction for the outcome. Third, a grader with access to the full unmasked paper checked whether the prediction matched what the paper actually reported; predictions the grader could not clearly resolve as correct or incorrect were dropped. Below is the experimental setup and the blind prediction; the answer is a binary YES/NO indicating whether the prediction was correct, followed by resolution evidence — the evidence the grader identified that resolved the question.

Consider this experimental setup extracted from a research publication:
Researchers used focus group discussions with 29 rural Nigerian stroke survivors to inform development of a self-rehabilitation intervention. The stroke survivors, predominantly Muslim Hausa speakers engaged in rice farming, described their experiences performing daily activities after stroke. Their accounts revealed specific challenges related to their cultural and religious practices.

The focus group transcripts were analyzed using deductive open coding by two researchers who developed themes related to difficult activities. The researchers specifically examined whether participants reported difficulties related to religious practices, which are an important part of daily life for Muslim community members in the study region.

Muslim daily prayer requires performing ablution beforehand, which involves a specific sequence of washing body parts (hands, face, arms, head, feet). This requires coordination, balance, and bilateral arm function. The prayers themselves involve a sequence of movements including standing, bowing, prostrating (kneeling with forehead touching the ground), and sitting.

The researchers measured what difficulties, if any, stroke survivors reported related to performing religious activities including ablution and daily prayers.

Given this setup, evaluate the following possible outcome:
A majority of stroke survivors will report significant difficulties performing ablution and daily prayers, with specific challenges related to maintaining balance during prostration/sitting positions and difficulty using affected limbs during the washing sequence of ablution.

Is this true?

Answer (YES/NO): NO